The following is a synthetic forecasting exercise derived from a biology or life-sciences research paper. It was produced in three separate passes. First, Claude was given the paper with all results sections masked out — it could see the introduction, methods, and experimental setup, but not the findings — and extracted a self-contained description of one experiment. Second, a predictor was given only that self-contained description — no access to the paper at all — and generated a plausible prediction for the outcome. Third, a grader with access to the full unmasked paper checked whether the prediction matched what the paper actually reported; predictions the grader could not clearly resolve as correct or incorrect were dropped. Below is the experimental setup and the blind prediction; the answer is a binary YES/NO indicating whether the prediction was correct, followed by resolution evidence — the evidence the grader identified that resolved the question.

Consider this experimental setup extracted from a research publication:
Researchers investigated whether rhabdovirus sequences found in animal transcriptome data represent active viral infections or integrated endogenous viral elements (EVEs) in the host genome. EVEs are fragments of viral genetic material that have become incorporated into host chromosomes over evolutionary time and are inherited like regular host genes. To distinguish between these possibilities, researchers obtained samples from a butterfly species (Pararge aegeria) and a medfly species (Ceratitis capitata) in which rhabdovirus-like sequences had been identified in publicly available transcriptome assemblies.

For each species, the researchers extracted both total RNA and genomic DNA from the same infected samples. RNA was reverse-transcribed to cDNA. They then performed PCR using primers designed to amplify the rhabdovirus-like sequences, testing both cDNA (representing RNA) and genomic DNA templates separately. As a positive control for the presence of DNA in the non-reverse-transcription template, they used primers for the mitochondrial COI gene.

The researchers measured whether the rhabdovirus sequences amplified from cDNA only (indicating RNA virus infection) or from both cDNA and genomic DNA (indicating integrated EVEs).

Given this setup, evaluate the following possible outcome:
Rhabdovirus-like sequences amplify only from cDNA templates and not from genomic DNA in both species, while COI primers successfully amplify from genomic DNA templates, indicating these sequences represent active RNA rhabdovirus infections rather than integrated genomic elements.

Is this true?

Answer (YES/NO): YES